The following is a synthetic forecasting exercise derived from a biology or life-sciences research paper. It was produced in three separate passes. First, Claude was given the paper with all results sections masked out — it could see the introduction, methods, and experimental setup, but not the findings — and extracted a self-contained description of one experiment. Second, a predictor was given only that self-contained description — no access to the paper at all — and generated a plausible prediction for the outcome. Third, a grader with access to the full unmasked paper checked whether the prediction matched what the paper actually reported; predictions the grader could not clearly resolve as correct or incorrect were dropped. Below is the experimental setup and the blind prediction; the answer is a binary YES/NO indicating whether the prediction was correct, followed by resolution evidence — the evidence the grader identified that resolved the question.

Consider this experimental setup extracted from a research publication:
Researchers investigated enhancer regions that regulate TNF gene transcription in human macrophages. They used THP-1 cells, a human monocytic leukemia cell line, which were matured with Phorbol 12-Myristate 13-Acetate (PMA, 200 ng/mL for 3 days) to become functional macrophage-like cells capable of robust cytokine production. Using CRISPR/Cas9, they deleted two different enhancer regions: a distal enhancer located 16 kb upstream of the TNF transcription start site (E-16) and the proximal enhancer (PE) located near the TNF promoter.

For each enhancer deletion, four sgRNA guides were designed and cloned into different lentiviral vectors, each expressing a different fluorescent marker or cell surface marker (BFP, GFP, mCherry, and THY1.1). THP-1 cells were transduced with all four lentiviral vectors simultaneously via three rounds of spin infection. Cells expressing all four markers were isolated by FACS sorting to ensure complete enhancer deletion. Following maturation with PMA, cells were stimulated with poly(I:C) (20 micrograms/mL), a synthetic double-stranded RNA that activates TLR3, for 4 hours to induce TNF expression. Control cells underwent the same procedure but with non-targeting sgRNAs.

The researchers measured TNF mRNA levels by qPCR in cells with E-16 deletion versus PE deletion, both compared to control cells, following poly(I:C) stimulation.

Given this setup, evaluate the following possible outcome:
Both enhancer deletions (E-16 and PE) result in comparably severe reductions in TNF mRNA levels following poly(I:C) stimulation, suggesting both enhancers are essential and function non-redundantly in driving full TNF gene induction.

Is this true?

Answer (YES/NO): NO